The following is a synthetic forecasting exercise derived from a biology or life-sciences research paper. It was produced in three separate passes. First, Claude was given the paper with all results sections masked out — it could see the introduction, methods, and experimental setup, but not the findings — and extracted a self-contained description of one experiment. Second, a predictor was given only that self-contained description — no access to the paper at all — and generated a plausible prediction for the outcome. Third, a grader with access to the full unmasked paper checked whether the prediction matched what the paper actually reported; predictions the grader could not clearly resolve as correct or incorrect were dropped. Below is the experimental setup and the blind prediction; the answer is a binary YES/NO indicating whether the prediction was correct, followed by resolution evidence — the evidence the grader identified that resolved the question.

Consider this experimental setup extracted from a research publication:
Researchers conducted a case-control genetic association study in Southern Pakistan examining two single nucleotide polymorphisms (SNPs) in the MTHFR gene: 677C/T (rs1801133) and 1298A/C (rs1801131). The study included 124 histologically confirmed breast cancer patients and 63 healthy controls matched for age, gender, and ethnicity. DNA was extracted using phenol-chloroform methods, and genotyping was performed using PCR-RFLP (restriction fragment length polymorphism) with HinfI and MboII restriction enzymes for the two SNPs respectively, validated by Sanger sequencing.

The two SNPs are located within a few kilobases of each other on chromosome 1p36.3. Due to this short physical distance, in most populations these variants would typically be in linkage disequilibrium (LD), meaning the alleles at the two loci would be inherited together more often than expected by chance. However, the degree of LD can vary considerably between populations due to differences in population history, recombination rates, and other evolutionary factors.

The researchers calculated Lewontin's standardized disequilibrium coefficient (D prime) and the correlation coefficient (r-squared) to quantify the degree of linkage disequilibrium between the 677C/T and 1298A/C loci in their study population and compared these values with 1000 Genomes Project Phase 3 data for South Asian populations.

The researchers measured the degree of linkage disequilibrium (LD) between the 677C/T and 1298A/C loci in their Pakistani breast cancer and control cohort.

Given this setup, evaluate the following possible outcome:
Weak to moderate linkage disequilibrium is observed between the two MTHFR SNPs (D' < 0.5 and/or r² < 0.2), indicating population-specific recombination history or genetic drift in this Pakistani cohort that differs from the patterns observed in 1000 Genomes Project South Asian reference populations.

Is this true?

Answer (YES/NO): NO